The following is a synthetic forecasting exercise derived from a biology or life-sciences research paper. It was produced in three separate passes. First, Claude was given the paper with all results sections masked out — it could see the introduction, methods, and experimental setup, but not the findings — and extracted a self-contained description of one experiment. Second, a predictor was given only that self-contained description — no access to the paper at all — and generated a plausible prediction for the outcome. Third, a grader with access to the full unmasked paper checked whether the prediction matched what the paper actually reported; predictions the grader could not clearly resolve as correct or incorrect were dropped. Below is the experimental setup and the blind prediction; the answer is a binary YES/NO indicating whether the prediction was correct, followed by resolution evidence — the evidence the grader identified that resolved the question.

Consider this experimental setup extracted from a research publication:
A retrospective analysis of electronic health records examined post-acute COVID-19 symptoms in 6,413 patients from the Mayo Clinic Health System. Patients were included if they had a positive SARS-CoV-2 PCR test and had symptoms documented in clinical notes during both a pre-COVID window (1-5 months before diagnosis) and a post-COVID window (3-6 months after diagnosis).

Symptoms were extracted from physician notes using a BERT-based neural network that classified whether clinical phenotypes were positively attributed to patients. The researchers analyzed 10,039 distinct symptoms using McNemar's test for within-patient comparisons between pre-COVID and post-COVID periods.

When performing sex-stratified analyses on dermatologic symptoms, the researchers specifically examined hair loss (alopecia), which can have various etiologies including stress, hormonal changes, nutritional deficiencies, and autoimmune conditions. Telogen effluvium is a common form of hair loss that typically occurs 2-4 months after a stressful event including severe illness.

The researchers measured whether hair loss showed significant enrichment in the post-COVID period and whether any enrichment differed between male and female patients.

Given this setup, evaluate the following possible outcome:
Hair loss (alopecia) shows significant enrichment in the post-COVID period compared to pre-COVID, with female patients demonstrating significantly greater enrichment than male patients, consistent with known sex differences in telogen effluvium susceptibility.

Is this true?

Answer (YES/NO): YES